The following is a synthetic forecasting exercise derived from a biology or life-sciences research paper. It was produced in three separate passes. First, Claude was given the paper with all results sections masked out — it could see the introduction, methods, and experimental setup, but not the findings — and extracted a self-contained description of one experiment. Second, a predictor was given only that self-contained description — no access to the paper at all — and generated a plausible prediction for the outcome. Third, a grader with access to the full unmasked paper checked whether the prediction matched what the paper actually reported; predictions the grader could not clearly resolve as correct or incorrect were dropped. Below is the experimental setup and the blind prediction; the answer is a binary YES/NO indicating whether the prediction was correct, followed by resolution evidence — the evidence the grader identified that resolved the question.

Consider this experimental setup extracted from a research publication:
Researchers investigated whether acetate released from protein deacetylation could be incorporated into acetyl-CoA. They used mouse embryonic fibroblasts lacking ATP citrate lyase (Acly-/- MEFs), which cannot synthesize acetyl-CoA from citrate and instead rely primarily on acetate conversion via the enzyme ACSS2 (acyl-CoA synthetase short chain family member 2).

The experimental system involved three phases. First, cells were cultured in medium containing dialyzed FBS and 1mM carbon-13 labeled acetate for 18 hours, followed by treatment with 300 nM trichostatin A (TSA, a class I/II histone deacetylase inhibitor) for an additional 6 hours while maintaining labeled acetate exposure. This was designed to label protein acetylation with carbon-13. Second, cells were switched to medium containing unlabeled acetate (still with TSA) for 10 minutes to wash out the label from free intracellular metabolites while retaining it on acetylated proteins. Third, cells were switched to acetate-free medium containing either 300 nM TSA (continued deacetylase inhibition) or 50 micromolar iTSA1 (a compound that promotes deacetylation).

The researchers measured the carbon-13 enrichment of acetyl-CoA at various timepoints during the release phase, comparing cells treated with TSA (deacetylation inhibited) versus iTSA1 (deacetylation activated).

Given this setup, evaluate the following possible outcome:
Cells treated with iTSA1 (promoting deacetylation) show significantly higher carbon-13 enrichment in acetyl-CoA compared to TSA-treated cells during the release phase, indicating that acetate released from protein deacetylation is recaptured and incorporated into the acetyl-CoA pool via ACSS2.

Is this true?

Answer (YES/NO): YES